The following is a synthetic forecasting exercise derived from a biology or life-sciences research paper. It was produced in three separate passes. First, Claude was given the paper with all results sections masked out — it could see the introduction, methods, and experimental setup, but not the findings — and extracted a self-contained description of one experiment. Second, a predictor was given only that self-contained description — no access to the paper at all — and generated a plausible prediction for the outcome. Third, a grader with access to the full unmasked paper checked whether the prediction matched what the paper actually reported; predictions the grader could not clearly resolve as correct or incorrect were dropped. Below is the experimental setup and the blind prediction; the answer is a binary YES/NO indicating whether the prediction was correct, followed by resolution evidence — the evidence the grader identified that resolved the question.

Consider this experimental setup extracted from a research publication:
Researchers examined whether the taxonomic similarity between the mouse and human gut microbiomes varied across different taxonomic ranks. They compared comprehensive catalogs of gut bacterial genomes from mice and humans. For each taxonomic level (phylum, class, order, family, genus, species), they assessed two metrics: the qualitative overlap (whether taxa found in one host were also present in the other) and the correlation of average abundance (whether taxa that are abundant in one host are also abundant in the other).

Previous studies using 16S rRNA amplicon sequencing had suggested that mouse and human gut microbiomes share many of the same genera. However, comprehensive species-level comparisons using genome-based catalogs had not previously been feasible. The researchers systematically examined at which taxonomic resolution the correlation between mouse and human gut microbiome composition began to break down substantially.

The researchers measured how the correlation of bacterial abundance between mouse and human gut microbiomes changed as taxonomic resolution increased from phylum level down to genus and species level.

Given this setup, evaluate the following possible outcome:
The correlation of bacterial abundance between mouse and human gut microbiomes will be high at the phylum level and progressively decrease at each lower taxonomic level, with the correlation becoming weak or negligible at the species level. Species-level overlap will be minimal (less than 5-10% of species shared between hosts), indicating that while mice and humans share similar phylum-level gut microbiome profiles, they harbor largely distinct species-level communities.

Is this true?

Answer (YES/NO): NO